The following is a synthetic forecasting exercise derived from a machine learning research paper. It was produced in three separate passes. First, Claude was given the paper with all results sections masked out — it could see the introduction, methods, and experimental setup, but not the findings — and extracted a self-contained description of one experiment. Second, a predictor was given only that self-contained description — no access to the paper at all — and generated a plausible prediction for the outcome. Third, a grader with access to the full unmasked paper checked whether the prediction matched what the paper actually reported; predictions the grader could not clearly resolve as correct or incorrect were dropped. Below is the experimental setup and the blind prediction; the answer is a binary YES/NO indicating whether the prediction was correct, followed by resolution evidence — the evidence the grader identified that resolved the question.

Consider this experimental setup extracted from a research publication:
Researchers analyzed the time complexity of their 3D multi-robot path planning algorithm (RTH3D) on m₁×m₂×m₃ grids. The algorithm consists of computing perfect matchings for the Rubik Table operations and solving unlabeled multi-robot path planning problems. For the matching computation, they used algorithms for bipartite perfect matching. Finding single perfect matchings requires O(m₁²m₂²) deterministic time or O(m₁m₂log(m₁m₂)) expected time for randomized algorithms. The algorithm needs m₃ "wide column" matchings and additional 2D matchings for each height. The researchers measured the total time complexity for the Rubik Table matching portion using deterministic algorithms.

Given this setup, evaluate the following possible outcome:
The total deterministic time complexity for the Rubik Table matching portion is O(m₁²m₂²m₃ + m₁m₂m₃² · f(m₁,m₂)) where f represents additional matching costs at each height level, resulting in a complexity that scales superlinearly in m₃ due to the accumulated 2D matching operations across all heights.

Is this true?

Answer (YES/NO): NO